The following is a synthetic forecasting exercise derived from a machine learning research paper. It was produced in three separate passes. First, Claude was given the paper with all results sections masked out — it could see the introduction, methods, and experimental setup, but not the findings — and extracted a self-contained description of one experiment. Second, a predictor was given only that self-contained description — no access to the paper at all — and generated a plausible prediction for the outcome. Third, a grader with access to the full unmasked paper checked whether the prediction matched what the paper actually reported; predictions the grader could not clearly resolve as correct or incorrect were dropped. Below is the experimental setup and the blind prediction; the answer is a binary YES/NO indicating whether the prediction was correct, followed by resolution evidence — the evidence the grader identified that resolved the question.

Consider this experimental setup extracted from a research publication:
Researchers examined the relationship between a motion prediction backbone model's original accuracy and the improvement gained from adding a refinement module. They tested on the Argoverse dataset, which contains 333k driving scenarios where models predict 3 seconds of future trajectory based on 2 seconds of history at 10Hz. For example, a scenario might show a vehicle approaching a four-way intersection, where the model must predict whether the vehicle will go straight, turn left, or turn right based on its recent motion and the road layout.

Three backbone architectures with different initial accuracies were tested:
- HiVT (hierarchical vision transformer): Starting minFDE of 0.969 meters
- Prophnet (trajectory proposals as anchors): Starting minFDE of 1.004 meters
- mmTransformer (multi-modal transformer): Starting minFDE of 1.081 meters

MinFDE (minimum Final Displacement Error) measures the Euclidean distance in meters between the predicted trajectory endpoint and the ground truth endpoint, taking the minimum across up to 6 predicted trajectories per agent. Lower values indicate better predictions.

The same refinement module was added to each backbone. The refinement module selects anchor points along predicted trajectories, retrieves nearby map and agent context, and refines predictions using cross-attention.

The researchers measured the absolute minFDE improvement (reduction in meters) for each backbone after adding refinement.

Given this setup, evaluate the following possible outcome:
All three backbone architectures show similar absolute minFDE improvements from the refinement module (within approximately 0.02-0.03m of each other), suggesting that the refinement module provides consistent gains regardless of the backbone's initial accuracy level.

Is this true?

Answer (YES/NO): YES